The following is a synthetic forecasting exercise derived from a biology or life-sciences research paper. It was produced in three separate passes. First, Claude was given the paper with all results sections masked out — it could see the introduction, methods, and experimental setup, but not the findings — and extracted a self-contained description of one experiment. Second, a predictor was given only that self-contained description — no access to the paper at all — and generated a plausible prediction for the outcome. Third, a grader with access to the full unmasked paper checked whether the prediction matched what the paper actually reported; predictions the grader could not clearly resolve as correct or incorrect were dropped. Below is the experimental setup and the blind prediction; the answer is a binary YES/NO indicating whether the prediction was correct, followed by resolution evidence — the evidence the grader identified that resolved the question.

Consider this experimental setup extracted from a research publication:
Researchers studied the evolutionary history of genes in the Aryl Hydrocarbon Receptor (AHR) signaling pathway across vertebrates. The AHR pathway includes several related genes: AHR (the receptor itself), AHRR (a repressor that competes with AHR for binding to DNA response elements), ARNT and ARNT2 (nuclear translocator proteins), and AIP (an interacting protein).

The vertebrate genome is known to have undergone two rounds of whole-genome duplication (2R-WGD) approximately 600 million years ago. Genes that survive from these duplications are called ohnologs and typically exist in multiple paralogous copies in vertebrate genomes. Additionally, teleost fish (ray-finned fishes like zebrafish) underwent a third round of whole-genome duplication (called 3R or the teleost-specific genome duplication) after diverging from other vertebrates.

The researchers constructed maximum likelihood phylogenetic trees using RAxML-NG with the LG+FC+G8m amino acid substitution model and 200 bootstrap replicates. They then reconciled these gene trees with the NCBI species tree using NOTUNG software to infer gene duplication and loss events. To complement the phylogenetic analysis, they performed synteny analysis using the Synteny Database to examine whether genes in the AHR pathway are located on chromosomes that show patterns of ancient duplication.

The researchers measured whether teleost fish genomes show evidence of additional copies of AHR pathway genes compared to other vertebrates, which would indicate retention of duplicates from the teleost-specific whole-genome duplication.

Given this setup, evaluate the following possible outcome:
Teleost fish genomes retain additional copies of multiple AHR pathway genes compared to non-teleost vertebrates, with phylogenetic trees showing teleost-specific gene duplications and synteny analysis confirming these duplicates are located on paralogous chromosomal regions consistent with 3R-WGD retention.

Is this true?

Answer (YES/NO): YES